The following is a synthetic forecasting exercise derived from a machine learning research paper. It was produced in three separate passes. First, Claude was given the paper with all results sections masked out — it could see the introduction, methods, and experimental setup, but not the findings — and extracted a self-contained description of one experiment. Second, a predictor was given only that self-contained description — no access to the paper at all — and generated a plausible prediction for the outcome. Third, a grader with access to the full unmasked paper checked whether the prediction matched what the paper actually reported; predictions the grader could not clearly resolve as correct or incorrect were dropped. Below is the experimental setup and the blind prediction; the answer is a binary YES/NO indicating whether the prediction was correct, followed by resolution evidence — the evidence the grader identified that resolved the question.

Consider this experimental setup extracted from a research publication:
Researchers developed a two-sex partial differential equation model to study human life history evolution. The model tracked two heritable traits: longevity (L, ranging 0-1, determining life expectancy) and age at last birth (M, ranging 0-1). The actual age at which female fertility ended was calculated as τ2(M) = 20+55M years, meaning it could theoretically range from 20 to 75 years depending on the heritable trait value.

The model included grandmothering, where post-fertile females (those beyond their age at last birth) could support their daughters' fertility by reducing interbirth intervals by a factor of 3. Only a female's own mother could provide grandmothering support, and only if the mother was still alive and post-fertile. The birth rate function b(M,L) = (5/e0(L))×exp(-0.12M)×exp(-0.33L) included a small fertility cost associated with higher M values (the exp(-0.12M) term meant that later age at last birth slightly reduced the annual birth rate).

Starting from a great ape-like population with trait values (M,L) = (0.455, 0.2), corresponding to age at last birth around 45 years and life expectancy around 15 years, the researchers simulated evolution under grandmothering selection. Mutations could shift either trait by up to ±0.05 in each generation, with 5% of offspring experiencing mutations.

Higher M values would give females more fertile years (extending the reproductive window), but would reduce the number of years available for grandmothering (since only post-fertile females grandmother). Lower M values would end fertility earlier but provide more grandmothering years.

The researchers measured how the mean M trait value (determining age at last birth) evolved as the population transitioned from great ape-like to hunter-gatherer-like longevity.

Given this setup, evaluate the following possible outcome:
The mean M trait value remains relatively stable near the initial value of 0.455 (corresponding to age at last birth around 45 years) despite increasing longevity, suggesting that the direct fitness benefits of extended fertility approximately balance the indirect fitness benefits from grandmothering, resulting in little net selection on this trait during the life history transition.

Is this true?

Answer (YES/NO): YES